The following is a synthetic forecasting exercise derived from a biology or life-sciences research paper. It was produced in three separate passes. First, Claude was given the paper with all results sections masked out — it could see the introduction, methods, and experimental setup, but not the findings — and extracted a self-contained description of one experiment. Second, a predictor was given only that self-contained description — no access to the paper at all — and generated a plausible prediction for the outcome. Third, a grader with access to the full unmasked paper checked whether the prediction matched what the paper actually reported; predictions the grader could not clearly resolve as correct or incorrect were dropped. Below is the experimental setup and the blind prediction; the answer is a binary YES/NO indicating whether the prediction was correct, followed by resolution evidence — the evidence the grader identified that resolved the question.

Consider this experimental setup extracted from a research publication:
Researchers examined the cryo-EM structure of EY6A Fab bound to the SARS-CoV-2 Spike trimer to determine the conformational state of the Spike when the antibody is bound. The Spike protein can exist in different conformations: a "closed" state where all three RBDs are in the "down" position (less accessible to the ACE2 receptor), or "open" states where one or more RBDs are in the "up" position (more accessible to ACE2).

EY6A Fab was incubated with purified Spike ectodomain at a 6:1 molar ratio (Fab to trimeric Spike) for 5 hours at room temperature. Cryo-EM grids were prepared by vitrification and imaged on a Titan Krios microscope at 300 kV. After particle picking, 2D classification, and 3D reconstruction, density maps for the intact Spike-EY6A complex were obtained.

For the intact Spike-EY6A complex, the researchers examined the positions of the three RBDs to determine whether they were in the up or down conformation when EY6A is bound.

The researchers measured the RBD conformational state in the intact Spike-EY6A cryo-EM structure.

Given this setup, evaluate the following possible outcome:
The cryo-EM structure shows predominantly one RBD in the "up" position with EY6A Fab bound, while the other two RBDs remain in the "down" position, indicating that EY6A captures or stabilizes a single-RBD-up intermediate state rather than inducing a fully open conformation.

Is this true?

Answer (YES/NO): NO